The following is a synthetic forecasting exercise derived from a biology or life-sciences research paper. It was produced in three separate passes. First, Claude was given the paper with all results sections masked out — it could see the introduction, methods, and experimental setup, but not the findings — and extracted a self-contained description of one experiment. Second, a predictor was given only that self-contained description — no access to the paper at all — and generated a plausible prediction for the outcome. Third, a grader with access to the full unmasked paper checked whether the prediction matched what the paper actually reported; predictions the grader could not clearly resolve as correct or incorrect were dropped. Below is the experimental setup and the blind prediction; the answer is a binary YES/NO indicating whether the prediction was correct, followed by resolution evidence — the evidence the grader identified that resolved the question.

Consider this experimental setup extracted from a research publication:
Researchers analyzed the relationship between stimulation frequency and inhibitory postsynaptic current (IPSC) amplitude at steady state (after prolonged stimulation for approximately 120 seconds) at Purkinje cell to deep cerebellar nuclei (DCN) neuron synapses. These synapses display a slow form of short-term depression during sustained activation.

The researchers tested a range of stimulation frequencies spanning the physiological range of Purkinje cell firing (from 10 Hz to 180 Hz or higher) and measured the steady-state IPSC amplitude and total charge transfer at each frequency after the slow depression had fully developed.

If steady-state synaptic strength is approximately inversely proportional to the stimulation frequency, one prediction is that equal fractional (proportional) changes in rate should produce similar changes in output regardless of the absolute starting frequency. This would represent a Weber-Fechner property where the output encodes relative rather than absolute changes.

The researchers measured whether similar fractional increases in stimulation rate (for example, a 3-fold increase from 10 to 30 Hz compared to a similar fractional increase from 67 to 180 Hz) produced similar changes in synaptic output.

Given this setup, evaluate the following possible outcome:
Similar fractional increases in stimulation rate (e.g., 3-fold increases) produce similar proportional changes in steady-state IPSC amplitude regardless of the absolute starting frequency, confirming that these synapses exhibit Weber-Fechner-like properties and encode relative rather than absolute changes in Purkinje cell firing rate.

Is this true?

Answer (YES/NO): YES